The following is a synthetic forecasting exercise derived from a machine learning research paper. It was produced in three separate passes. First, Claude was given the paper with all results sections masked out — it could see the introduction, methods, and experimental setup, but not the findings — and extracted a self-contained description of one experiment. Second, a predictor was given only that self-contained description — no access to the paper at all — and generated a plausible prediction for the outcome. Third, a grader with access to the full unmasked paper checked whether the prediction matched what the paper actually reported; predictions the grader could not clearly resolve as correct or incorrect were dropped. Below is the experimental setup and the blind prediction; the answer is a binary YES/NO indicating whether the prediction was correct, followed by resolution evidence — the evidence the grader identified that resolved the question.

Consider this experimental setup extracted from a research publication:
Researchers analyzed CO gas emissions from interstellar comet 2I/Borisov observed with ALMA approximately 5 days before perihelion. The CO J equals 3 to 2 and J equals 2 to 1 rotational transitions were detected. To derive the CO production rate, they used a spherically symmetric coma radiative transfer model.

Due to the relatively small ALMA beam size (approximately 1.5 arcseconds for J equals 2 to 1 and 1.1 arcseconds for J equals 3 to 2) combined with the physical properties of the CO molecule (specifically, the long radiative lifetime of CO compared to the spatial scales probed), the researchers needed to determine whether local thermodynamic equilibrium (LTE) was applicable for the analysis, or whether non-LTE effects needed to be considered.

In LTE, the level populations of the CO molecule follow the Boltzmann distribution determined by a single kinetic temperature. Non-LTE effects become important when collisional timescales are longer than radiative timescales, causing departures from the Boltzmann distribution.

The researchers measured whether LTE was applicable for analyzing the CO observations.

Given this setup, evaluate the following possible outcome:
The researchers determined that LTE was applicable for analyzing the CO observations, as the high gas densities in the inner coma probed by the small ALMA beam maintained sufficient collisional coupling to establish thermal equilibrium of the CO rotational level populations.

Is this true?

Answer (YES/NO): NO